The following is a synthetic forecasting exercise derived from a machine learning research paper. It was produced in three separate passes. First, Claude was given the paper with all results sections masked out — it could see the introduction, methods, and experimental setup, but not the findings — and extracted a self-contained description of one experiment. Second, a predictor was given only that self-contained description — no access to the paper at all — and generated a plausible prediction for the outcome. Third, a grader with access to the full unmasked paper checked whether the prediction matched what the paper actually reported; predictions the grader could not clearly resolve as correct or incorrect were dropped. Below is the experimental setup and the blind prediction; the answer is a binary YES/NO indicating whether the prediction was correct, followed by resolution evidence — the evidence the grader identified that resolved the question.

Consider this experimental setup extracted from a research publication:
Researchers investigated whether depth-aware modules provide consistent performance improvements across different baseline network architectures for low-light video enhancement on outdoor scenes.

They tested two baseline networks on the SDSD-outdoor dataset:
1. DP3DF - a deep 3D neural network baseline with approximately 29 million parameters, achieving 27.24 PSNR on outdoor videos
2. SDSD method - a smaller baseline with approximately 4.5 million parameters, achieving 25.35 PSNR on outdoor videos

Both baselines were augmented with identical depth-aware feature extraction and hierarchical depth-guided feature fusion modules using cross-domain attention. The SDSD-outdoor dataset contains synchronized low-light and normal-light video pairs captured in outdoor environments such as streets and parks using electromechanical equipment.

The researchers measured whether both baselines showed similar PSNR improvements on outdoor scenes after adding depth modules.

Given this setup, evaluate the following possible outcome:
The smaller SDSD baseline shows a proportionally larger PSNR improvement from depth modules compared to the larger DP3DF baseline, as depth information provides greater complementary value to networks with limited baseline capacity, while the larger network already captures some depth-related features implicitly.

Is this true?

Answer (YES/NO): YES